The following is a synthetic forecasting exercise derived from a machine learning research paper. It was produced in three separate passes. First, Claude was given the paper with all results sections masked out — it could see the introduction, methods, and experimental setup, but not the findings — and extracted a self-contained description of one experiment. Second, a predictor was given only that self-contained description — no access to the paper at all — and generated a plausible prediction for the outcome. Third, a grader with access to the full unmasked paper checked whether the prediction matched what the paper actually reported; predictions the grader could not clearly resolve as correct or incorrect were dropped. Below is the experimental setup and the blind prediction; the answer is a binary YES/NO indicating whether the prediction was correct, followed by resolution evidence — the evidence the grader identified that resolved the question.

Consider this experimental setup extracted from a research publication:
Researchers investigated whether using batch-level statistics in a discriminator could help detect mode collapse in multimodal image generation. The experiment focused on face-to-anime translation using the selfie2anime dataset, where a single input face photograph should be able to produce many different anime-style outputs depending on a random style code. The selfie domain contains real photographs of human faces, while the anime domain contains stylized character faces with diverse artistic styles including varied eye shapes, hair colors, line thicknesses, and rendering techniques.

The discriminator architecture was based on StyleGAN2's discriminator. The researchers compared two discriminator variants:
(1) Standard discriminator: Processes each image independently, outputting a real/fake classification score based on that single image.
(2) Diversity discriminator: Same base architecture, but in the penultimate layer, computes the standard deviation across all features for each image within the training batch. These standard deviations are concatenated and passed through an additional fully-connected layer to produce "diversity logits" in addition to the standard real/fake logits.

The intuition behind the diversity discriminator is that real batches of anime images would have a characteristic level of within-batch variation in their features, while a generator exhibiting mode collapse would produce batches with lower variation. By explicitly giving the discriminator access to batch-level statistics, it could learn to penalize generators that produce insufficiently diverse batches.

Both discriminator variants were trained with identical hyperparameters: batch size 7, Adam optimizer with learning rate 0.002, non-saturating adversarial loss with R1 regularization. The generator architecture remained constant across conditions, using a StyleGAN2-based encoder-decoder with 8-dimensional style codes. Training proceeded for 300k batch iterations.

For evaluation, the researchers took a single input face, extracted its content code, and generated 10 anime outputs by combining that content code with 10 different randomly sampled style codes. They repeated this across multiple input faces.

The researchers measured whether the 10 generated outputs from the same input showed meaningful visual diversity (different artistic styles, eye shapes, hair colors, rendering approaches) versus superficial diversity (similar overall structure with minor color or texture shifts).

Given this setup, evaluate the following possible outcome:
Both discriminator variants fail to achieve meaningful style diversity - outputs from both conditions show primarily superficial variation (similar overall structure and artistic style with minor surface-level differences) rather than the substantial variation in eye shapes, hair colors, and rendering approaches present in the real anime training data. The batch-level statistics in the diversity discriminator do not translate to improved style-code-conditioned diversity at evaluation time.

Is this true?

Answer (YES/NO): NO